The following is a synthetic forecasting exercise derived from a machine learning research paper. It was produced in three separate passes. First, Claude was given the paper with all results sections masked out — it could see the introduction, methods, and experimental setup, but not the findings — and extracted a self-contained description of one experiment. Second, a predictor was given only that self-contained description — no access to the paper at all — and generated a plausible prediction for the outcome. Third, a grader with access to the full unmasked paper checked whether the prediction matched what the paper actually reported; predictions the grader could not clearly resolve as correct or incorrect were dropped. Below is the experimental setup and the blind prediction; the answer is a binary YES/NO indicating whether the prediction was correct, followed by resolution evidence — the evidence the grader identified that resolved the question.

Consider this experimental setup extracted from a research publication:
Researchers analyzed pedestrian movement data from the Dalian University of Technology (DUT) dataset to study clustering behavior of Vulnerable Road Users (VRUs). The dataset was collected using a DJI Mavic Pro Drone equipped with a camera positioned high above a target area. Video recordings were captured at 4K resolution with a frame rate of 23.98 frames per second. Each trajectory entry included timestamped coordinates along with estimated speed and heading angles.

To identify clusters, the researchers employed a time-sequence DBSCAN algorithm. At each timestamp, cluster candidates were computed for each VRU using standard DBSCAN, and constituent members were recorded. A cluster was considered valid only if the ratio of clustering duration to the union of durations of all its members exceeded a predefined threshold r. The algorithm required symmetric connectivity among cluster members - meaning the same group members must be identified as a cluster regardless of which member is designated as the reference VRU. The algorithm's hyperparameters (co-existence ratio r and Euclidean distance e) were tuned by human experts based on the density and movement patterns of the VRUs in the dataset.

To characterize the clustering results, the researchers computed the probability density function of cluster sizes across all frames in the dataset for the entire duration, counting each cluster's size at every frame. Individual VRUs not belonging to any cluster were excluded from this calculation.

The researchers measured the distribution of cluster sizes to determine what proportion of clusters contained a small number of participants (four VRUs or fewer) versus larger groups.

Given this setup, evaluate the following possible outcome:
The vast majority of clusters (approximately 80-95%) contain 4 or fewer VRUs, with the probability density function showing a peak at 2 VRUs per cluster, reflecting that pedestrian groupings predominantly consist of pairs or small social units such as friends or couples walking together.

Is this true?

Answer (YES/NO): YES